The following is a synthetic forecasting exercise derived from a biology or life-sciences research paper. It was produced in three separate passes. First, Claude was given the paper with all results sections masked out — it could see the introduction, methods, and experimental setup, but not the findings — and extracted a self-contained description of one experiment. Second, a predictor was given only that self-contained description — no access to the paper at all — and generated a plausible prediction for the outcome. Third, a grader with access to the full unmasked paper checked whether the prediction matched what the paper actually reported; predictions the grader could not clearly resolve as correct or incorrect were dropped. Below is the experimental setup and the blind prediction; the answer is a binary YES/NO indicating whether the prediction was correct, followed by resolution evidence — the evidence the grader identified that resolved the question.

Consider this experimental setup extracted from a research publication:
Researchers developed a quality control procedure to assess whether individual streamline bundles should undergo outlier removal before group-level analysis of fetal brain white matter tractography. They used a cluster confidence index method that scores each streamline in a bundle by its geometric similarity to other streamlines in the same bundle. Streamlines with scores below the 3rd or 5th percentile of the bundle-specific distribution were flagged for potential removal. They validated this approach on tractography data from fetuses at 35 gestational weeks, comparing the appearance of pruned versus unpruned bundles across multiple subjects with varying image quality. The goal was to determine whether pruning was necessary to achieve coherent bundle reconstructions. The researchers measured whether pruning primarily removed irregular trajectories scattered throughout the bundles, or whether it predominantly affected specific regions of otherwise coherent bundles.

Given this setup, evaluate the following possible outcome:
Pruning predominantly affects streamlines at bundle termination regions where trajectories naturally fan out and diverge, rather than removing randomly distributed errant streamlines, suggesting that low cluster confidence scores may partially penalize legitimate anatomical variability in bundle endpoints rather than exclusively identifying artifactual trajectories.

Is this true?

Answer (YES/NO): NO